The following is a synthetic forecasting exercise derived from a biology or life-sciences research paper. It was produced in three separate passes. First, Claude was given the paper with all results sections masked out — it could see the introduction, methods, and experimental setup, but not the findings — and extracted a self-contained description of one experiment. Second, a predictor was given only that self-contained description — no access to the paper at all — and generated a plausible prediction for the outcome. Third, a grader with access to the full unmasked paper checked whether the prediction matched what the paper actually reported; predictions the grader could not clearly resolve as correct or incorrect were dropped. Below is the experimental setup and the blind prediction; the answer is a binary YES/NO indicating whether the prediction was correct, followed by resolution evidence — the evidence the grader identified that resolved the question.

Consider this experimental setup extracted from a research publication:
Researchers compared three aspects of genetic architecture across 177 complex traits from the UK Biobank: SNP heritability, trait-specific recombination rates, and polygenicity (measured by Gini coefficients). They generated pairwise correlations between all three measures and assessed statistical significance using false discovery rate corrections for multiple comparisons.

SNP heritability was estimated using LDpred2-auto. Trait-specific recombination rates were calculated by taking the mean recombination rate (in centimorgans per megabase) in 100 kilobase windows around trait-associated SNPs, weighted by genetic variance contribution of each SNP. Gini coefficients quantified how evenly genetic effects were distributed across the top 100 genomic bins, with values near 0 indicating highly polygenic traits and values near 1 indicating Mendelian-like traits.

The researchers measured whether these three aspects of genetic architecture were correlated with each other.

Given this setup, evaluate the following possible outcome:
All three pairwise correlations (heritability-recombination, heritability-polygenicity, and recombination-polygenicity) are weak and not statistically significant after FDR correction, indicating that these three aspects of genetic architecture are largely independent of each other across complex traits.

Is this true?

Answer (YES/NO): YES